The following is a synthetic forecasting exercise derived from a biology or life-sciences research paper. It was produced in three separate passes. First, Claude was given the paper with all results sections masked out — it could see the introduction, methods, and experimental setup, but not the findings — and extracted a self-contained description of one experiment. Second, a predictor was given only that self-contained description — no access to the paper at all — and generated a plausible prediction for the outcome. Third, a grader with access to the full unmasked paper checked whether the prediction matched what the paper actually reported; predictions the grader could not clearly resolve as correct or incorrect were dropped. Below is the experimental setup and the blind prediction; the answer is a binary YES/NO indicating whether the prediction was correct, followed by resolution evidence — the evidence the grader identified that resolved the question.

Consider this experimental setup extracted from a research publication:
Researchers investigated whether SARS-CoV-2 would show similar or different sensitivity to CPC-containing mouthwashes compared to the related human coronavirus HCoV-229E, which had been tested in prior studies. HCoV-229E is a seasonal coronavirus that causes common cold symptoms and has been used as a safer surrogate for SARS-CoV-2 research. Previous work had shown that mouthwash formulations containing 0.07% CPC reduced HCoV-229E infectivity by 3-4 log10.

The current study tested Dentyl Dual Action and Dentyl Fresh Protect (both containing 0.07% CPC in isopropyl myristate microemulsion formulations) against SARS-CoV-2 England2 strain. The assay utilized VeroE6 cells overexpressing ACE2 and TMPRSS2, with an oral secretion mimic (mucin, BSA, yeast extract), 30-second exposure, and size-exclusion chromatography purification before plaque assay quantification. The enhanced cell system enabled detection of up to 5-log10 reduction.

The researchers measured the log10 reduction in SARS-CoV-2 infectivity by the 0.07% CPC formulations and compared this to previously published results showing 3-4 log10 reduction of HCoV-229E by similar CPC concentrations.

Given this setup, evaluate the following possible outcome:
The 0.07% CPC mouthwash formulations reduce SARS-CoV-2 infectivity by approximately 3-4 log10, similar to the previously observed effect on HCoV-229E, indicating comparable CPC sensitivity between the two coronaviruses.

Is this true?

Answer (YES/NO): NO